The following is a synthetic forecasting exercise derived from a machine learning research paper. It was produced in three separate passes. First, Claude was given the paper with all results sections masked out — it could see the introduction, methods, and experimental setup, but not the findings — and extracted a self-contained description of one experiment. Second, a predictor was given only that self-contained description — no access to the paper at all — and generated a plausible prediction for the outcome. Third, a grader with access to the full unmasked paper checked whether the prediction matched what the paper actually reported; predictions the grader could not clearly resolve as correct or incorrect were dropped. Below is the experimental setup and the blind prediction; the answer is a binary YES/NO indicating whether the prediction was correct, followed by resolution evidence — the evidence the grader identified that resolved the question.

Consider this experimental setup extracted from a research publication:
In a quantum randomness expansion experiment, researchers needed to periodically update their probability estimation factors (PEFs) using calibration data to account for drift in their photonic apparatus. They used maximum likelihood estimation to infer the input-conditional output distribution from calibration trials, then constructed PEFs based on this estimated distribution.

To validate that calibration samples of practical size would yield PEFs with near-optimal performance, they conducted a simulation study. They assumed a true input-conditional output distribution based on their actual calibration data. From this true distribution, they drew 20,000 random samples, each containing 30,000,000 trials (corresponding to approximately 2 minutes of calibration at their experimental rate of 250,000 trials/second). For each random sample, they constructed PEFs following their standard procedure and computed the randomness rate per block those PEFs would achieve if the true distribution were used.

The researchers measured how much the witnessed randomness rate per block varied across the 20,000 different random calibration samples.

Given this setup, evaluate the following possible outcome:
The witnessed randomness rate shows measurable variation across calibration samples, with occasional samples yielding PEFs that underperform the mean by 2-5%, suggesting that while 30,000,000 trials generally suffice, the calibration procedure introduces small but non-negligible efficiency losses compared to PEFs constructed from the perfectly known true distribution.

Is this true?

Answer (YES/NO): NO